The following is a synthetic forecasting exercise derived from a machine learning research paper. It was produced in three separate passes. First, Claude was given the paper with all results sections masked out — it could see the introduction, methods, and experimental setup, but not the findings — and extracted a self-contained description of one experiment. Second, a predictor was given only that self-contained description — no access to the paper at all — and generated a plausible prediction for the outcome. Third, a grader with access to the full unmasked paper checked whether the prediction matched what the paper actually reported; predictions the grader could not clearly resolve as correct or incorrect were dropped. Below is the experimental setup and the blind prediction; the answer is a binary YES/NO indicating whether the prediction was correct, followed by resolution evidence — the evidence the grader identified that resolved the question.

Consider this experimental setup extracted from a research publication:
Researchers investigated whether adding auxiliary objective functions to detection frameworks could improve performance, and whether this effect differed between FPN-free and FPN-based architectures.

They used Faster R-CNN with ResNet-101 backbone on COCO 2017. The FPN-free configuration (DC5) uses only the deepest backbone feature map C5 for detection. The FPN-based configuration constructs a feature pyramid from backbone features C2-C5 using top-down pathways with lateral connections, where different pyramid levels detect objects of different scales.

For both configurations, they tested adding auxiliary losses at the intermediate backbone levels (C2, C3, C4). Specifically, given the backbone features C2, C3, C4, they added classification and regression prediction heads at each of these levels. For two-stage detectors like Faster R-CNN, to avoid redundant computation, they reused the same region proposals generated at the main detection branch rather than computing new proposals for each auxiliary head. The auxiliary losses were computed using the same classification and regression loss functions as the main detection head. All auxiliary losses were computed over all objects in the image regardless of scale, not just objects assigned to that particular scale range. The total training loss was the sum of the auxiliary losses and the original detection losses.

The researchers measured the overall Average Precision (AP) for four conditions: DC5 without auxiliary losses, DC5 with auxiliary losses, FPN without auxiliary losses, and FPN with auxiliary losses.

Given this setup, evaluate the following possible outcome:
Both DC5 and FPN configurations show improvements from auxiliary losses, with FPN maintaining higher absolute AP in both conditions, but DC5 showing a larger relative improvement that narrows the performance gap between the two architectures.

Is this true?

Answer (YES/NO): NO